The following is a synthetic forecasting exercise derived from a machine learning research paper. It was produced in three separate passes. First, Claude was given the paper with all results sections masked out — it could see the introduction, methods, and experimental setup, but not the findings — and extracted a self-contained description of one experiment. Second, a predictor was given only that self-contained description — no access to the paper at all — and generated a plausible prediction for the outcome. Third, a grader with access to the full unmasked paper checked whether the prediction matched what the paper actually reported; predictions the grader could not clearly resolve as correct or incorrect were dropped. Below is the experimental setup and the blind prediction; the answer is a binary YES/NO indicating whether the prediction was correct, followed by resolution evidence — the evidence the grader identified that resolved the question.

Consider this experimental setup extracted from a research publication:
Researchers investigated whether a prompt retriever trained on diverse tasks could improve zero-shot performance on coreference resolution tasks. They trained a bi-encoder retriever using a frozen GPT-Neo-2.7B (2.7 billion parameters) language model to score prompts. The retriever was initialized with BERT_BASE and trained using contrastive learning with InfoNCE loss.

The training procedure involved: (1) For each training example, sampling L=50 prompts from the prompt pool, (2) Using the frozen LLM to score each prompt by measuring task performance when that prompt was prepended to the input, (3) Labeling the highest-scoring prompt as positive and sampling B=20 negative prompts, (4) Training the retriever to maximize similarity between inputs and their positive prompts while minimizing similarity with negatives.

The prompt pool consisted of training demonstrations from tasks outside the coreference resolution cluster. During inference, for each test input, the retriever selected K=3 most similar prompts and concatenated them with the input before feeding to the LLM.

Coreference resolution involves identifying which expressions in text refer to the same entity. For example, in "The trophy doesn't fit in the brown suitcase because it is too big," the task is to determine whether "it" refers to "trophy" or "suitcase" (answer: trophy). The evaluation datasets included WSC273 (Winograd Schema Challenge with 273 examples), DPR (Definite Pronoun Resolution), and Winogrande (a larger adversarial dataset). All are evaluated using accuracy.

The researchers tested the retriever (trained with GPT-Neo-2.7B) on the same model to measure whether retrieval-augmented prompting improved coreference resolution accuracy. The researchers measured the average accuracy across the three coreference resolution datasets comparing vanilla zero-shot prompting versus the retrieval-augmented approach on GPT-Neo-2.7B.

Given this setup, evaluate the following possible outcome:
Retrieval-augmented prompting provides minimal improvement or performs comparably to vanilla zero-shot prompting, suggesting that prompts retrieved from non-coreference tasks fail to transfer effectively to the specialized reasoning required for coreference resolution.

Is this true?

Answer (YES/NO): NO